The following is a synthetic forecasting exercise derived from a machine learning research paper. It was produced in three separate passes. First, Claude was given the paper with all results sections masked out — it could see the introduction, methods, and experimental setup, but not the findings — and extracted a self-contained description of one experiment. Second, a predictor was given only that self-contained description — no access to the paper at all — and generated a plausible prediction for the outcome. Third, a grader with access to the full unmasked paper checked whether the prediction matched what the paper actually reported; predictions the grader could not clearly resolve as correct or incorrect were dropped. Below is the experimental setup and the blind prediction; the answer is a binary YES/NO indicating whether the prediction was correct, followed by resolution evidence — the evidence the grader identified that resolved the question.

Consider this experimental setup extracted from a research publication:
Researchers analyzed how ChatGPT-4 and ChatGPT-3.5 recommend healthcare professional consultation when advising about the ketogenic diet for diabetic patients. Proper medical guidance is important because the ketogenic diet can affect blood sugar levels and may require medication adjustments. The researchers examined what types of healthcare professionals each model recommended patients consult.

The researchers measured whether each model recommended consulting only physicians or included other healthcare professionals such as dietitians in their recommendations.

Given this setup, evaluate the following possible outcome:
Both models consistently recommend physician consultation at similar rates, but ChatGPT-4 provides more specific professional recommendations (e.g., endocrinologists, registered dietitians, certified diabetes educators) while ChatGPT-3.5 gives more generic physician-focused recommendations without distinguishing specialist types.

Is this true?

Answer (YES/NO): NO